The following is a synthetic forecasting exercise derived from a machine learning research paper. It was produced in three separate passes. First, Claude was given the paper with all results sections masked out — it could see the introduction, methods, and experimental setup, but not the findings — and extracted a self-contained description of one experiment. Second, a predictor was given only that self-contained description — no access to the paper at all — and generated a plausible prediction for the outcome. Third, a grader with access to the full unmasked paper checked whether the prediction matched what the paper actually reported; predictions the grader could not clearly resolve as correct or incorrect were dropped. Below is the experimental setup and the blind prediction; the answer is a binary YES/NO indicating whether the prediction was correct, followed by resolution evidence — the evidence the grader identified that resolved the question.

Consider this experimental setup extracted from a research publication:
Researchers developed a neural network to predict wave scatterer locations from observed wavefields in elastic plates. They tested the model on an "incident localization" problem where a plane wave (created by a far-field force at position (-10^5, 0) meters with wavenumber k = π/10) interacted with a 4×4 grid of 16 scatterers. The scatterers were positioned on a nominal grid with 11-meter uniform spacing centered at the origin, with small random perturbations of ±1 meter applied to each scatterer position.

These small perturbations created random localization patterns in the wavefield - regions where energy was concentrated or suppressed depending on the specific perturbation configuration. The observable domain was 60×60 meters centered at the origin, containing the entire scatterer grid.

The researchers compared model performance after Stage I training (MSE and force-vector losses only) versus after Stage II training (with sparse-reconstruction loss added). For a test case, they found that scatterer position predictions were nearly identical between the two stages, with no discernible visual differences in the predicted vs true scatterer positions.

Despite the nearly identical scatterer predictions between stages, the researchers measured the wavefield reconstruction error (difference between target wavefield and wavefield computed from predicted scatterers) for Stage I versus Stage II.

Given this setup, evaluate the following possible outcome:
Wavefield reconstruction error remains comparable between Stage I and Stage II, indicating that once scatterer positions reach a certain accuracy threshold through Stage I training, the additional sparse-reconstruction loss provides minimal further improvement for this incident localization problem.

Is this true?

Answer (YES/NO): NO